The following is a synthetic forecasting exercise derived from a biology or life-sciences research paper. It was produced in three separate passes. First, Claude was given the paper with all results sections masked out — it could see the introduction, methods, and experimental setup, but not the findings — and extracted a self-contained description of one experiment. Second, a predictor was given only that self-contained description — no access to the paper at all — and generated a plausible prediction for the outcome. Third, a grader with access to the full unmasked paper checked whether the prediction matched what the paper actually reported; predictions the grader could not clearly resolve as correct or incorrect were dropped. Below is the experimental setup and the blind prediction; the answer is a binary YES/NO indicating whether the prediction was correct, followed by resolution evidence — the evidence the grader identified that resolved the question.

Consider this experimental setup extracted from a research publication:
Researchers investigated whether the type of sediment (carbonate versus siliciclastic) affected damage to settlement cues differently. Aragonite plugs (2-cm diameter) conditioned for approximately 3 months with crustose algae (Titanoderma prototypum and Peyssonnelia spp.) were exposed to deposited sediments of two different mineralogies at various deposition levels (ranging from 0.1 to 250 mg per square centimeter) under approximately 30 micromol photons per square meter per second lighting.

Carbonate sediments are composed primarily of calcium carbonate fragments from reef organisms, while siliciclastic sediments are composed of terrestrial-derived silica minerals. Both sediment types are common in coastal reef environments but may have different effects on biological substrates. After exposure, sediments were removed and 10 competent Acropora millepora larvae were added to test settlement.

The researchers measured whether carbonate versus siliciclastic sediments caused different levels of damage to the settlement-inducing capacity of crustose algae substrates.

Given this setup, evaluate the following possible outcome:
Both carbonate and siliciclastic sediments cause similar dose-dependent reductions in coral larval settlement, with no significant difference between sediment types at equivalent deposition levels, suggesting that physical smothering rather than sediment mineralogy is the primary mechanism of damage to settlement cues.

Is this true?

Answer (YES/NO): NO